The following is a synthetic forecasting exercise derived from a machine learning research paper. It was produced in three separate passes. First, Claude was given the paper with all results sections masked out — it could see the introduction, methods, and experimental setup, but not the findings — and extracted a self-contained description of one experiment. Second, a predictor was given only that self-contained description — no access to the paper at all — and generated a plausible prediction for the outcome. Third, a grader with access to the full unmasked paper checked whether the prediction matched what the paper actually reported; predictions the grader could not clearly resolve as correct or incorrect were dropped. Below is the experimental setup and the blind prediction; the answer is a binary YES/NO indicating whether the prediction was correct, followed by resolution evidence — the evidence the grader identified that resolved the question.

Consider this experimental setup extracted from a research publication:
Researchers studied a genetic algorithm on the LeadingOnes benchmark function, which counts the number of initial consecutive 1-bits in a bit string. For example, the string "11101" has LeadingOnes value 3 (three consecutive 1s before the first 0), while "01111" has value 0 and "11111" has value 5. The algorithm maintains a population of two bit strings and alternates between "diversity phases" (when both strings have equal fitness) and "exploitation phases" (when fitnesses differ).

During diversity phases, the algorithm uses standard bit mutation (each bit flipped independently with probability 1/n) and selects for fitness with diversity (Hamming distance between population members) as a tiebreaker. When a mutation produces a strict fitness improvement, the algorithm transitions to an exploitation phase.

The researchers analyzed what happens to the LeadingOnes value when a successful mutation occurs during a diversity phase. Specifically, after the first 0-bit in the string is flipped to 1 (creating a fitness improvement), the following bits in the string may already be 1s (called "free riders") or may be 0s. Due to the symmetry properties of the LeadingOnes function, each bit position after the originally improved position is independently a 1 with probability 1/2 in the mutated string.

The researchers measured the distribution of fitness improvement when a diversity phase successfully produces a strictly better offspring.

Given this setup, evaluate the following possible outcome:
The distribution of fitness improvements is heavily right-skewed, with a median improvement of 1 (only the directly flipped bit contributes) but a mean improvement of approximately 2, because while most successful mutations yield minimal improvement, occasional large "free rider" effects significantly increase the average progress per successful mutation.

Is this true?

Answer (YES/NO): YES